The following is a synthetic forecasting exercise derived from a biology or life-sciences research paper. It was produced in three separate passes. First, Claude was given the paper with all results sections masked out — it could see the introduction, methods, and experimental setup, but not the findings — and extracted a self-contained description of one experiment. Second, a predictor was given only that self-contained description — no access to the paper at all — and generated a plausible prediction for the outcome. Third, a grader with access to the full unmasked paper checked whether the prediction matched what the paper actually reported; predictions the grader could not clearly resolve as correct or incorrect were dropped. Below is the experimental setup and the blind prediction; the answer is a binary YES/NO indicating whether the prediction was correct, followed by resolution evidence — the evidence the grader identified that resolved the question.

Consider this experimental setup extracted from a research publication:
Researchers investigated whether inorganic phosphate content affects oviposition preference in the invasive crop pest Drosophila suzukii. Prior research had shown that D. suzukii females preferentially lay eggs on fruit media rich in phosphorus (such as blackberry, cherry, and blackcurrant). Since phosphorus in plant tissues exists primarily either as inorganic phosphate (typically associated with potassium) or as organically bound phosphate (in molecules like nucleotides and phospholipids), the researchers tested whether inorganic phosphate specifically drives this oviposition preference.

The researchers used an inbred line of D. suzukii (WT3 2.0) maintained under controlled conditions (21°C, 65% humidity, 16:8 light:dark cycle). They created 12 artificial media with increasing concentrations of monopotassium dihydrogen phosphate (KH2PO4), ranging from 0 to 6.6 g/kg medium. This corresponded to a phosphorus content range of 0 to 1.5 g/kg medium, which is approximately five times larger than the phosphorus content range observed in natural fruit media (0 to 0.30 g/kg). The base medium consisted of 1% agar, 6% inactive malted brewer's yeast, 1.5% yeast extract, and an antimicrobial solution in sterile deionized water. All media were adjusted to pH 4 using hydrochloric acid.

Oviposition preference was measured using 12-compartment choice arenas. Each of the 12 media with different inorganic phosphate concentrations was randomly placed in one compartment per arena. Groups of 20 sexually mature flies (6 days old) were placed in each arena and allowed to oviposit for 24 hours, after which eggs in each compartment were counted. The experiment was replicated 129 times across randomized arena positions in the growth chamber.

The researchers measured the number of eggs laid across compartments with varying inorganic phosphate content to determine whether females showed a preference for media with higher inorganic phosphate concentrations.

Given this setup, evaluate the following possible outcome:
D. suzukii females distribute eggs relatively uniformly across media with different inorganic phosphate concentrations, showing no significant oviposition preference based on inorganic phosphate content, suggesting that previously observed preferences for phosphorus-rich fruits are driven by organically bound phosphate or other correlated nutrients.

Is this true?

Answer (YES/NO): YES